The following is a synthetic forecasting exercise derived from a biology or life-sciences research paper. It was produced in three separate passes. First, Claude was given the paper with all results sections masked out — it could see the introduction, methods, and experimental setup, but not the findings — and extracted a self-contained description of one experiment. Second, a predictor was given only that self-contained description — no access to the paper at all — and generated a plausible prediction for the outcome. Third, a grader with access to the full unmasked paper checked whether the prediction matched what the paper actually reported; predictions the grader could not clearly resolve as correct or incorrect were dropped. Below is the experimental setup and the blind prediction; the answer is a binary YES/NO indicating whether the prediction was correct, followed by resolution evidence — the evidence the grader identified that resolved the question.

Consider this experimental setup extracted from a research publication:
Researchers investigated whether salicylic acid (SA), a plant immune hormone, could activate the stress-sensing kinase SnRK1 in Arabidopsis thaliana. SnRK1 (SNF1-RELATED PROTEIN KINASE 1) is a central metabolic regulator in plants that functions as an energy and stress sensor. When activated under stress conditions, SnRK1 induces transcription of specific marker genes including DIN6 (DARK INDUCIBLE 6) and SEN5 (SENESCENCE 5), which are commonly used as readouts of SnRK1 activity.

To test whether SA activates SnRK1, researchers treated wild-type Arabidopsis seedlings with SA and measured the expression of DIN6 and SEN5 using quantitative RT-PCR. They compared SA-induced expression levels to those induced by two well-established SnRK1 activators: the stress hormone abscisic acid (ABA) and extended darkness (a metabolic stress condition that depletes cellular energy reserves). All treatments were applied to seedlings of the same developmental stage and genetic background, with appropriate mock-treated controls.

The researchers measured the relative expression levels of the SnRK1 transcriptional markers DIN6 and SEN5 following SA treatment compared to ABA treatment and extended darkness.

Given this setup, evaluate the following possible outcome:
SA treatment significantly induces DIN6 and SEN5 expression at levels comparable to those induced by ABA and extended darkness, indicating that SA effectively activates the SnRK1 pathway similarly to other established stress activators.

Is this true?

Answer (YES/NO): NO